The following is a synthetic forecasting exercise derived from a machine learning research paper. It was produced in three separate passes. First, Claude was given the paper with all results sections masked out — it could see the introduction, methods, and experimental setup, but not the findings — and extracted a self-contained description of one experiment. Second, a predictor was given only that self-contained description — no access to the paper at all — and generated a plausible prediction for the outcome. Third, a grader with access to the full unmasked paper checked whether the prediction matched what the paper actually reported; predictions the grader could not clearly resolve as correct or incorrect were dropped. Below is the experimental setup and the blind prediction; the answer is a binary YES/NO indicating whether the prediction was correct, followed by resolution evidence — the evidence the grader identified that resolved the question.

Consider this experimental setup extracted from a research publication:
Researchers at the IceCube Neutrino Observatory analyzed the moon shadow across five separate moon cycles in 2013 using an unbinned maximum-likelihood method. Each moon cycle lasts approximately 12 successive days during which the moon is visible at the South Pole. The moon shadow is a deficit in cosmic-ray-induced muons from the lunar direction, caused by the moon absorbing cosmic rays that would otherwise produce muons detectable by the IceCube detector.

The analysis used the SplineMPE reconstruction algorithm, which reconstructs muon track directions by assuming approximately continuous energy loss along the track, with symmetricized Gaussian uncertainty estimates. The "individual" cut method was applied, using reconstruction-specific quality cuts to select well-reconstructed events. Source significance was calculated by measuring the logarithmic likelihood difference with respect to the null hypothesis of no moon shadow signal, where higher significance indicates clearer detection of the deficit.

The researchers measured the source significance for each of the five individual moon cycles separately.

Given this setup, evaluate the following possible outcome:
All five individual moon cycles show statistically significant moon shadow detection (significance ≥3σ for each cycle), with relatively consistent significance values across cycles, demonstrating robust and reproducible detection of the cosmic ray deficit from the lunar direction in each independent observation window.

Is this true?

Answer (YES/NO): YES